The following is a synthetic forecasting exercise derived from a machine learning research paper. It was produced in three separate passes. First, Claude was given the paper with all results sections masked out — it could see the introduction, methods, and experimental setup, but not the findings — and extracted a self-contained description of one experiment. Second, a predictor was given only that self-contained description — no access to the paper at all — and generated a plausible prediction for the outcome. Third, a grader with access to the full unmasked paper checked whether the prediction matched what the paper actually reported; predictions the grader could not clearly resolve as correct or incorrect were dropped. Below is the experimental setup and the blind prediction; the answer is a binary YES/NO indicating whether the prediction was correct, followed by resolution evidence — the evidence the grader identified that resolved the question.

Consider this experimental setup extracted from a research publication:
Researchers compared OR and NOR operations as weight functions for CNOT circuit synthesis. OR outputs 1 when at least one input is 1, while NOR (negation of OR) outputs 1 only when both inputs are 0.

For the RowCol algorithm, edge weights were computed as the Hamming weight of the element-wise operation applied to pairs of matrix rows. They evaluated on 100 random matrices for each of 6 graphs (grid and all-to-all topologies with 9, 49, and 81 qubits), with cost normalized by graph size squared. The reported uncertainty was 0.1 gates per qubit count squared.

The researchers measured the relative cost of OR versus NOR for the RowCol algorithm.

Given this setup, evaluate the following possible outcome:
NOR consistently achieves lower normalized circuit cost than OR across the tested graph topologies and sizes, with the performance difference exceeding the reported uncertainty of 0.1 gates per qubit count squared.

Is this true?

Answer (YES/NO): NO